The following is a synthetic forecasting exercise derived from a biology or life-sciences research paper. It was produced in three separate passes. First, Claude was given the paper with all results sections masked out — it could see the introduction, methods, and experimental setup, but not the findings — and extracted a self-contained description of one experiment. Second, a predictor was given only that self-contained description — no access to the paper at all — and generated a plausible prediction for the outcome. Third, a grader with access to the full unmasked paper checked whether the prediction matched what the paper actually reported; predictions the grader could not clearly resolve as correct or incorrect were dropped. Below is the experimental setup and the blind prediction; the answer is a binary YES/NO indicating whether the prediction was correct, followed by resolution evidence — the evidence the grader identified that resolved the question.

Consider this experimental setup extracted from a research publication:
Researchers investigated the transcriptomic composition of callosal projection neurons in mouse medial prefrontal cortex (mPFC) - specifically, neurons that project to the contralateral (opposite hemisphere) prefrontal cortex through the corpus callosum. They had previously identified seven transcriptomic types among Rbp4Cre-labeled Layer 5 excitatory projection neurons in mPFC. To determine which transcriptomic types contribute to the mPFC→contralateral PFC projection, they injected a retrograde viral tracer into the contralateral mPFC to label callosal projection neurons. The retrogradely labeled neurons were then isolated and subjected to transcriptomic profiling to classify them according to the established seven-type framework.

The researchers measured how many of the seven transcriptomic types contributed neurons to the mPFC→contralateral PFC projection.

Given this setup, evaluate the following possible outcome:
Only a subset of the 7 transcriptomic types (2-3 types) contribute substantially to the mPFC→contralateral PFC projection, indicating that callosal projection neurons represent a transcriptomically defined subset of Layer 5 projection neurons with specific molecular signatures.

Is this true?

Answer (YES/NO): YES